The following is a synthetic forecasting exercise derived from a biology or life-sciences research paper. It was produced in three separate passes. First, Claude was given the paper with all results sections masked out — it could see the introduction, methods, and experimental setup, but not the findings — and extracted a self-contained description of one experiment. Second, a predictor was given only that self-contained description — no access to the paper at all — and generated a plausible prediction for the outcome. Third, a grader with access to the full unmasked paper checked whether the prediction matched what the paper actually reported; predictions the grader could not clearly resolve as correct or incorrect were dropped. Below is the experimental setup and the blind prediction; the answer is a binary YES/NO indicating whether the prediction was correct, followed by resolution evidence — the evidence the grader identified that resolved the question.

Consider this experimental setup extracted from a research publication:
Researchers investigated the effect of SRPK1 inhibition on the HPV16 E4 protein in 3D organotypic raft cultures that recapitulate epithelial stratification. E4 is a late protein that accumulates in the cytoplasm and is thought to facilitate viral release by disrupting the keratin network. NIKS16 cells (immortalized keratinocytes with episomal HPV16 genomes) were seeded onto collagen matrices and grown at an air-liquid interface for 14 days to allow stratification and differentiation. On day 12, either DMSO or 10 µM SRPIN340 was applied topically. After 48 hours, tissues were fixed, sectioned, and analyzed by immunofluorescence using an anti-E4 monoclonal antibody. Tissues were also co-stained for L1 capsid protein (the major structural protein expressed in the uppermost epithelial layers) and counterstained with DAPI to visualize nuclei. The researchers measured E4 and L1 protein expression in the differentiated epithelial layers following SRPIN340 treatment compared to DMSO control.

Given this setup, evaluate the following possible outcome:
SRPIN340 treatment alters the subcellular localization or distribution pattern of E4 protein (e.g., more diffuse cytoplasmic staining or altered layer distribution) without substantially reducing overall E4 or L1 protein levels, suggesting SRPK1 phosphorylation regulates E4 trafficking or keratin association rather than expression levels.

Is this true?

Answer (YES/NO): NO